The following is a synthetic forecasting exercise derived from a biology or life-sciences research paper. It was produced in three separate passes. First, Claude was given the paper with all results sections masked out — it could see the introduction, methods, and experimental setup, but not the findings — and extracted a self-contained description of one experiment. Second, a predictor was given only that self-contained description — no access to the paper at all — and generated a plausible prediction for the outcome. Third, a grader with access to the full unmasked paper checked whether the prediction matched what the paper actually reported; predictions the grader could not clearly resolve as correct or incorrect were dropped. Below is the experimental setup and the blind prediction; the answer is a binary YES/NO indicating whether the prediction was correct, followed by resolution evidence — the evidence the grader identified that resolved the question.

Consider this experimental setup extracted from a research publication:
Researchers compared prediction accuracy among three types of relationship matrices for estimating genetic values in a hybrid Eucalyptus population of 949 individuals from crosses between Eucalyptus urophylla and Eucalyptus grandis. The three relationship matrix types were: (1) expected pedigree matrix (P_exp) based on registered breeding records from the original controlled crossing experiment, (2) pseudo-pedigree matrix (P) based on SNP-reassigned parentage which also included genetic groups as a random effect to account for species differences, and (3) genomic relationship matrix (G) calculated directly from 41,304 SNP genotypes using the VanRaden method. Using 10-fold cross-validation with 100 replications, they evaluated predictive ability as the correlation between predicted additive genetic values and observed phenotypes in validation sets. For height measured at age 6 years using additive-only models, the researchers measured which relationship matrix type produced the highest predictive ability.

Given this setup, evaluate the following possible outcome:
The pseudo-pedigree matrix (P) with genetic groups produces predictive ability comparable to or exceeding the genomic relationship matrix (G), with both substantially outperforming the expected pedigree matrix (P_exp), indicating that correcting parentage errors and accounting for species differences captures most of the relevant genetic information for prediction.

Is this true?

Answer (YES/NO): NO